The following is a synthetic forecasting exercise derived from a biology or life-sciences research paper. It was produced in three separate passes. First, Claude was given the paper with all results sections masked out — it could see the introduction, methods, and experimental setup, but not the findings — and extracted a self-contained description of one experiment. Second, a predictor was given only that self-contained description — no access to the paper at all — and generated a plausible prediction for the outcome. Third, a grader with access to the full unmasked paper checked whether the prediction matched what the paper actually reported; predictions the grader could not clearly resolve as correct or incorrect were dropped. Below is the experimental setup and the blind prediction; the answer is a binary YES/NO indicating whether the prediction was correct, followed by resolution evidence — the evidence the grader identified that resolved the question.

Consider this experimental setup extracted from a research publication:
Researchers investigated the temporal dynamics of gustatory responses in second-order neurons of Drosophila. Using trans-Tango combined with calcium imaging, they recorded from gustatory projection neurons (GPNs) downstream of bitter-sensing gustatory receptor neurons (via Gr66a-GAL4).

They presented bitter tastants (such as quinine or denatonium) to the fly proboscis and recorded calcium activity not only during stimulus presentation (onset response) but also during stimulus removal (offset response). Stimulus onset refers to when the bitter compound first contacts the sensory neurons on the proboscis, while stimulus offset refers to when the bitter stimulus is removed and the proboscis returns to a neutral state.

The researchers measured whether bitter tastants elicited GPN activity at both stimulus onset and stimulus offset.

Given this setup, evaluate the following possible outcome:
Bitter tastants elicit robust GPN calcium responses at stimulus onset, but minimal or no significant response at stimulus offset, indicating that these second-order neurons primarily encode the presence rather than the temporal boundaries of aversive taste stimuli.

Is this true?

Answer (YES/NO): NO